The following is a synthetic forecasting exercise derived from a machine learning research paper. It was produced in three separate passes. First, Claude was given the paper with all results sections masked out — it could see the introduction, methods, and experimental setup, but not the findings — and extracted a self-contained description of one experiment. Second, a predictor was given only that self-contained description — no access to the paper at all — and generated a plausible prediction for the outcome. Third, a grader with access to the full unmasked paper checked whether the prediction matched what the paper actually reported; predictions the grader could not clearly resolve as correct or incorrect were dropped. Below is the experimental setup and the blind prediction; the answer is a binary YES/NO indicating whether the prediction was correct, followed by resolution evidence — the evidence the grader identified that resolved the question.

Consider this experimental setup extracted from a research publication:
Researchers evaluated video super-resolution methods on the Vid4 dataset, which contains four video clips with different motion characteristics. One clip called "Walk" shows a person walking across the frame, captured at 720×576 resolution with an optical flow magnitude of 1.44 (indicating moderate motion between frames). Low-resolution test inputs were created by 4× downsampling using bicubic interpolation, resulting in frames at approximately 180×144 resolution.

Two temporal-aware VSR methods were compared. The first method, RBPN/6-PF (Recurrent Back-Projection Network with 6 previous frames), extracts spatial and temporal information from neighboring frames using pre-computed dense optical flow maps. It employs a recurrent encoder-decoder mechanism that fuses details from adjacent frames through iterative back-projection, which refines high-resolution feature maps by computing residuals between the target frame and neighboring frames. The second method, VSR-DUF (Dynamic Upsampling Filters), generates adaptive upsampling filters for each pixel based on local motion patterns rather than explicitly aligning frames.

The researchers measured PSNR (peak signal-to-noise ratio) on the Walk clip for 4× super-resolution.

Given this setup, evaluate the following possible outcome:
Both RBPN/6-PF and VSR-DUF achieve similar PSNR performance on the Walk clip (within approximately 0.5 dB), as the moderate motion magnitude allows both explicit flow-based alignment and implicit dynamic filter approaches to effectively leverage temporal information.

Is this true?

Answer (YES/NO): YES